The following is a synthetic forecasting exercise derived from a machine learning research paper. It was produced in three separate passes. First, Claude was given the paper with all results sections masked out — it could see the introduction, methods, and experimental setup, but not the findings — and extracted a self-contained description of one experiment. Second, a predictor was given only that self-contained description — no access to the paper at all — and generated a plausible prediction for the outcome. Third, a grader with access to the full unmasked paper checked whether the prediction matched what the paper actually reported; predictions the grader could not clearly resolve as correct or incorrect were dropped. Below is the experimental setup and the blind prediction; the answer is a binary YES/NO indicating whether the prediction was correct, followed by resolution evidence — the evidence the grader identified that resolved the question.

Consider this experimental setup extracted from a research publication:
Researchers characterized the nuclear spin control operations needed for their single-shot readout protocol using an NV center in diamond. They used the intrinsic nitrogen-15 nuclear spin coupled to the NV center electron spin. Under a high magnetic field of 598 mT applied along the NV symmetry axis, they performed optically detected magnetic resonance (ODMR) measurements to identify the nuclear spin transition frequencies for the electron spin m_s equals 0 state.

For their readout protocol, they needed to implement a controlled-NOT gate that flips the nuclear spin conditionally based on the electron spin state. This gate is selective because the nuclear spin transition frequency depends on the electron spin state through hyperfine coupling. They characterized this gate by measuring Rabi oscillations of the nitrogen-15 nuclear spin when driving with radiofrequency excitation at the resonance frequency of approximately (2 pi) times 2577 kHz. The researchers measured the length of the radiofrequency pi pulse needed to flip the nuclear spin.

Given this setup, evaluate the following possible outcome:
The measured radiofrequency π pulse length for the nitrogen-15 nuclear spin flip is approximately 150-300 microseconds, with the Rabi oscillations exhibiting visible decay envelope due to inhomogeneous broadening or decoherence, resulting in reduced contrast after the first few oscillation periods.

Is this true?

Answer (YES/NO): NO